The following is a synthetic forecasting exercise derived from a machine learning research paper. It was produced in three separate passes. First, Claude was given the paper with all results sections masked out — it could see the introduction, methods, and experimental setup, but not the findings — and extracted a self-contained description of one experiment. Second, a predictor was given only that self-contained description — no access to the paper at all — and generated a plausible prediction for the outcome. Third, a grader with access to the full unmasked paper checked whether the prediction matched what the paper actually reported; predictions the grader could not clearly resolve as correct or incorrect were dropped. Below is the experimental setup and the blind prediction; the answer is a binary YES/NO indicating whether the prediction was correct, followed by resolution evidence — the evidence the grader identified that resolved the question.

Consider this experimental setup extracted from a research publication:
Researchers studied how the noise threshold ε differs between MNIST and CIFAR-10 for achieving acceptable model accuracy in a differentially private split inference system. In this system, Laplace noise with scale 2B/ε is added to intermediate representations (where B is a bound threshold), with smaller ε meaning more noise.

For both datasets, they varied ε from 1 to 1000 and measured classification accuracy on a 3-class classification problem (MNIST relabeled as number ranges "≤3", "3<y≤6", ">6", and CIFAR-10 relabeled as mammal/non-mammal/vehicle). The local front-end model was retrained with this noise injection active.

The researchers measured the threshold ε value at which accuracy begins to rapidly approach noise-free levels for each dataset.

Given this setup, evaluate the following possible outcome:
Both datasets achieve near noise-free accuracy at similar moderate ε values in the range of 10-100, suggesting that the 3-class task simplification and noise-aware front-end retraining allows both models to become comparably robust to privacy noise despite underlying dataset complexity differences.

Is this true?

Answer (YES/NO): NO